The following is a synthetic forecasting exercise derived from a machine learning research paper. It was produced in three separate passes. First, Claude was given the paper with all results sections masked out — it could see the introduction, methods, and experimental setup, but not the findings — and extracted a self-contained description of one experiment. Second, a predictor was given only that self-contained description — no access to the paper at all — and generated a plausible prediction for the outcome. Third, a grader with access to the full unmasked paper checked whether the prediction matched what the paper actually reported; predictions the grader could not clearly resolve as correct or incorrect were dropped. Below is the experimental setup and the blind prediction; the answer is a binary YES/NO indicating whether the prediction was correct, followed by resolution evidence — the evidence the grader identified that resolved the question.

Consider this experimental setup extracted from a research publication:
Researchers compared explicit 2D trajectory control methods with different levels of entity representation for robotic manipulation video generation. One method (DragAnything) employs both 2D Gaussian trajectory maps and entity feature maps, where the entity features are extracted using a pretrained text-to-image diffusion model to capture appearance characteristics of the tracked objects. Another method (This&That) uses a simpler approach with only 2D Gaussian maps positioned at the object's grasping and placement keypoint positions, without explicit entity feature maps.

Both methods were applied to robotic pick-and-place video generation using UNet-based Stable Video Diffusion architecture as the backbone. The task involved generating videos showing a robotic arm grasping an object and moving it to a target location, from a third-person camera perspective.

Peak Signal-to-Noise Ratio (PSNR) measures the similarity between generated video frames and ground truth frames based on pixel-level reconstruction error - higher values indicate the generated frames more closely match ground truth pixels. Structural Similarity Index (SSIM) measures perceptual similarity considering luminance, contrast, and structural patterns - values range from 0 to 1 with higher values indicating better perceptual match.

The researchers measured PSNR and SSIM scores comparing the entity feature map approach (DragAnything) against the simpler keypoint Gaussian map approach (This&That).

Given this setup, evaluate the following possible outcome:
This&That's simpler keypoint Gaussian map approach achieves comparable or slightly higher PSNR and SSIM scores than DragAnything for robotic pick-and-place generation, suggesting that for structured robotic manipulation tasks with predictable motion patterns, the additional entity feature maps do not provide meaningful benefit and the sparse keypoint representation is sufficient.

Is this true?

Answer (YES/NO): NO